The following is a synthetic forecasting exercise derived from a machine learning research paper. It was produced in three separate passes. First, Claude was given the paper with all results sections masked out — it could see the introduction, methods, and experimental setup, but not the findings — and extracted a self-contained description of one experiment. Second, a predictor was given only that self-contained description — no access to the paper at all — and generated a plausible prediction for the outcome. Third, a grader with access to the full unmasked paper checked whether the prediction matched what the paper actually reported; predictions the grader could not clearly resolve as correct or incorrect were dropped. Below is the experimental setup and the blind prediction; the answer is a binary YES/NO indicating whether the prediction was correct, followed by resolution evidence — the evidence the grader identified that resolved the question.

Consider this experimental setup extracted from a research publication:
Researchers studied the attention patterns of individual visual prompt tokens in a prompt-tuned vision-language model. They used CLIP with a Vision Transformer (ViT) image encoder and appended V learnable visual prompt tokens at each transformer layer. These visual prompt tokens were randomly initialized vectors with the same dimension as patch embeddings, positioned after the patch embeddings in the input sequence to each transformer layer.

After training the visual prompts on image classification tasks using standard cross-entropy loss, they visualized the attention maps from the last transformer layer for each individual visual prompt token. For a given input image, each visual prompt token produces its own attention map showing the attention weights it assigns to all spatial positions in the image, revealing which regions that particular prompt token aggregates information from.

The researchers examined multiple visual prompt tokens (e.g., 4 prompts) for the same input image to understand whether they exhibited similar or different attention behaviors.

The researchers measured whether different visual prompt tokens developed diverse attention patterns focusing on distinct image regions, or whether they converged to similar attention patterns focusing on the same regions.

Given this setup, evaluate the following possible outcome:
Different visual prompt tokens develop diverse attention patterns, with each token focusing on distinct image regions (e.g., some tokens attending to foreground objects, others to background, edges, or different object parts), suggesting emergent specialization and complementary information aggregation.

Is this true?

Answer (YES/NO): YES